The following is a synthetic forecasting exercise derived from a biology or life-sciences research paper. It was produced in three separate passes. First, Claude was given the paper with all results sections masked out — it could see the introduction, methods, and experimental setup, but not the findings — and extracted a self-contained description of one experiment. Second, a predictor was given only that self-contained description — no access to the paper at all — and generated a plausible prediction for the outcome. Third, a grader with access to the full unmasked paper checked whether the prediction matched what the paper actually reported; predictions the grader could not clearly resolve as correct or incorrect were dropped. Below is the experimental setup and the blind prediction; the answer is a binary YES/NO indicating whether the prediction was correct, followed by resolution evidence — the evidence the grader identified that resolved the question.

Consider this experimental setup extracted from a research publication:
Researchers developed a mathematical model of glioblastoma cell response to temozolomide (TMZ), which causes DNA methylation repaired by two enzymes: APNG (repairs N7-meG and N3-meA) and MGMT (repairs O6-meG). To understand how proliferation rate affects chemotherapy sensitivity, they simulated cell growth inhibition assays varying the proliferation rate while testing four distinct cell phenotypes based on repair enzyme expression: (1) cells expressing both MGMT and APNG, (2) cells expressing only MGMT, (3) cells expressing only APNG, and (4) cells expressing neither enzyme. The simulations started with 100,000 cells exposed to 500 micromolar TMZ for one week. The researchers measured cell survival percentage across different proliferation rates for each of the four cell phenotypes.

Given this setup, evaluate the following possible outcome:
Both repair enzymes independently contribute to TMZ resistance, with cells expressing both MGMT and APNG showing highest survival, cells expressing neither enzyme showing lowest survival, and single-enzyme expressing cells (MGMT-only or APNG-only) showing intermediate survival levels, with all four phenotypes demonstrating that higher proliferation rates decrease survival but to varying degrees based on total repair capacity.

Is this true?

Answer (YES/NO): NO